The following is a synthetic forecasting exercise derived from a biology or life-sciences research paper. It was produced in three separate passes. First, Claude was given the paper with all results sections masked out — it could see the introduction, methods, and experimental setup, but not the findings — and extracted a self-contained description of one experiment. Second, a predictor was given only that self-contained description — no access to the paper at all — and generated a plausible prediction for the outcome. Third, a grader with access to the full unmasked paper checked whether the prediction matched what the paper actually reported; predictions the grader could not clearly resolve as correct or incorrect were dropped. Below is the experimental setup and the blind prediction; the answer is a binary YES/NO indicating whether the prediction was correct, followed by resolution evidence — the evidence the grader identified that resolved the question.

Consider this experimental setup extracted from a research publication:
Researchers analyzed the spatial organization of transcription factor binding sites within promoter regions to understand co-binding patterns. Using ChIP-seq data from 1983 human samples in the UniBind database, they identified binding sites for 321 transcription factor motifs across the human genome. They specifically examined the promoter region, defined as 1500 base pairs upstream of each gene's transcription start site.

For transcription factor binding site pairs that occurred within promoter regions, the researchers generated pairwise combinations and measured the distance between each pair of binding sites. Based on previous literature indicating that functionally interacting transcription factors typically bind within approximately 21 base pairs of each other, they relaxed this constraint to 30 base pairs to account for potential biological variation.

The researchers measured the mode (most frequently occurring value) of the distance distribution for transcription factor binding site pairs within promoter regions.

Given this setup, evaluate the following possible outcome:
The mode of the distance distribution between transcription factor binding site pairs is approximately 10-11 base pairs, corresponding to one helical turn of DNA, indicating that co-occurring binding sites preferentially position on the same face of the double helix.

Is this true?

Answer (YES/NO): NO